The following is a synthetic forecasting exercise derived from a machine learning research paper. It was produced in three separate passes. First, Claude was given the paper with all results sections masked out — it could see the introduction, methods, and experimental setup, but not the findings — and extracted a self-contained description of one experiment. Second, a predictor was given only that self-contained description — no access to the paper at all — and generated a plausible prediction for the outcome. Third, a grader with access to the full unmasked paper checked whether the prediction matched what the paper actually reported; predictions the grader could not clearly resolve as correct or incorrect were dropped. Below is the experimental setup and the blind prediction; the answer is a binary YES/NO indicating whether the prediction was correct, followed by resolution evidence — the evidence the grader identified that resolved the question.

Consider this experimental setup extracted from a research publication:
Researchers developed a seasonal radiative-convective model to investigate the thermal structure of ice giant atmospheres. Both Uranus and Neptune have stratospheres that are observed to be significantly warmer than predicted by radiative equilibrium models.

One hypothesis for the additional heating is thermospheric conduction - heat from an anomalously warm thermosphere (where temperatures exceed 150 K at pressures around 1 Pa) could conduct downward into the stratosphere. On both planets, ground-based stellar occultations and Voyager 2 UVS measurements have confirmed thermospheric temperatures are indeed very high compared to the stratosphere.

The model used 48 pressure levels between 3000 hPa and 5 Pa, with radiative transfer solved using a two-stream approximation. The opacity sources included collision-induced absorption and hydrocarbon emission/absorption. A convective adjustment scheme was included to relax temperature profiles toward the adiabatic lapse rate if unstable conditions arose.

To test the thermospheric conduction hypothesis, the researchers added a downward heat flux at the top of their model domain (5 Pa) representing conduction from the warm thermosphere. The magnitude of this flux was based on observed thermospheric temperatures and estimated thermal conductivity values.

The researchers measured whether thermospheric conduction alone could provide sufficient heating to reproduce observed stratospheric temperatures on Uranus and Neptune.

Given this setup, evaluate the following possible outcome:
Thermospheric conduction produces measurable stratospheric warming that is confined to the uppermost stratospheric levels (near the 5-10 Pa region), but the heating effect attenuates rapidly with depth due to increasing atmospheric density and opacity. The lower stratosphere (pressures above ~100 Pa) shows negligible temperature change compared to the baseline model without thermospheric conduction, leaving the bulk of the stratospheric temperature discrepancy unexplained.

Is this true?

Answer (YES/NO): YES